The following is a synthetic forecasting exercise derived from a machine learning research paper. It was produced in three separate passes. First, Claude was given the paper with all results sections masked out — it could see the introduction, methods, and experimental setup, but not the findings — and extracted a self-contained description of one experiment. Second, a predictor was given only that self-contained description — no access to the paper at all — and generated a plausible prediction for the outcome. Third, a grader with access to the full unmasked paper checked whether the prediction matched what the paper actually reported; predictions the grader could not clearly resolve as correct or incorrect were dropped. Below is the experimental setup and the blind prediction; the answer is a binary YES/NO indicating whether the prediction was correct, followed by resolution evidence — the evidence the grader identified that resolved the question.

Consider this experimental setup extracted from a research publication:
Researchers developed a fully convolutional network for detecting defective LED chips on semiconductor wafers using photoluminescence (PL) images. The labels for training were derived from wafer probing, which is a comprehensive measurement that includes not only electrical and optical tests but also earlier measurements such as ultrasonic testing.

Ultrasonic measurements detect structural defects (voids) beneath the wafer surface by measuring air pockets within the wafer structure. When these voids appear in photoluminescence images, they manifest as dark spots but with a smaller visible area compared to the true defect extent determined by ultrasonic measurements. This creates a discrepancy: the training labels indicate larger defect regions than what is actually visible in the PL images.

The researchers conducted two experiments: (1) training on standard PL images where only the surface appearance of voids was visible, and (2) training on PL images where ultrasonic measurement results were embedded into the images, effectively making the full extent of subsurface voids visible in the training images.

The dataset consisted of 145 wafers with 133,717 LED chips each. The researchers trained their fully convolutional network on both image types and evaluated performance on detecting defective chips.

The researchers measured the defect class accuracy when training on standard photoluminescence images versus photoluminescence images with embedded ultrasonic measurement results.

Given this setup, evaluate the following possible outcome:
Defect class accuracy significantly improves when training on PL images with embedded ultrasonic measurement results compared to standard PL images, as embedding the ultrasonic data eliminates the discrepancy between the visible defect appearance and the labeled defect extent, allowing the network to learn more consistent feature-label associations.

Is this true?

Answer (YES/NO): YES